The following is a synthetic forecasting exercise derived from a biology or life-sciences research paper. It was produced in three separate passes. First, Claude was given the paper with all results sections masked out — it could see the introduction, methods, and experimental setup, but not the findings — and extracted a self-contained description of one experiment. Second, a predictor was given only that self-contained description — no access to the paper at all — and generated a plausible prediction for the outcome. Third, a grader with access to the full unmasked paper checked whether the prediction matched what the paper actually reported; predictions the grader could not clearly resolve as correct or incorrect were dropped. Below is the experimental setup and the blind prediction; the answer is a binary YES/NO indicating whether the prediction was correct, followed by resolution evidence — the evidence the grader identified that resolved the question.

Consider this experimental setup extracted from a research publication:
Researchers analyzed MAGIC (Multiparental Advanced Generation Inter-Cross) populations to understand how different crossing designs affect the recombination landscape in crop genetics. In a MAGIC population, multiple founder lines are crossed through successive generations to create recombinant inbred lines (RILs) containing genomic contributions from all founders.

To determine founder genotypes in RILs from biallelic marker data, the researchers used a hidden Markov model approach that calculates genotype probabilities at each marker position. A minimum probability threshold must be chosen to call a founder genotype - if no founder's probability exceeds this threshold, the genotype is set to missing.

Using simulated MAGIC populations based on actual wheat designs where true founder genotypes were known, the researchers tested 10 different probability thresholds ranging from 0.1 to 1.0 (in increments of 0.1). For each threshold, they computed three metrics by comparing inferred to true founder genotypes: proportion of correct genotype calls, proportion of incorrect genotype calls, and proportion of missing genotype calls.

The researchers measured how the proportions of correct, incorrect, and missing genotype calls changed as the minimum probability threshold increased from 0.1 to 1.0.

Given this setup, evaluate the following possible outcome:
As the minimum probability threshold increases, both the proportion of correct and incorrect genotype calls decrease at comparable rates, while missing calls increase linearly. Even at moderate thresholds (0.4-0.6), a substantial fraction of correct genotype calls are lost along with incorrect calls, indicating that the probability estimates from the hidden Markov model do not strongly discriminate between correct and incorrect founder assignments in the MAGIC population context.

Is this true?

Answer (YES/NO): NO